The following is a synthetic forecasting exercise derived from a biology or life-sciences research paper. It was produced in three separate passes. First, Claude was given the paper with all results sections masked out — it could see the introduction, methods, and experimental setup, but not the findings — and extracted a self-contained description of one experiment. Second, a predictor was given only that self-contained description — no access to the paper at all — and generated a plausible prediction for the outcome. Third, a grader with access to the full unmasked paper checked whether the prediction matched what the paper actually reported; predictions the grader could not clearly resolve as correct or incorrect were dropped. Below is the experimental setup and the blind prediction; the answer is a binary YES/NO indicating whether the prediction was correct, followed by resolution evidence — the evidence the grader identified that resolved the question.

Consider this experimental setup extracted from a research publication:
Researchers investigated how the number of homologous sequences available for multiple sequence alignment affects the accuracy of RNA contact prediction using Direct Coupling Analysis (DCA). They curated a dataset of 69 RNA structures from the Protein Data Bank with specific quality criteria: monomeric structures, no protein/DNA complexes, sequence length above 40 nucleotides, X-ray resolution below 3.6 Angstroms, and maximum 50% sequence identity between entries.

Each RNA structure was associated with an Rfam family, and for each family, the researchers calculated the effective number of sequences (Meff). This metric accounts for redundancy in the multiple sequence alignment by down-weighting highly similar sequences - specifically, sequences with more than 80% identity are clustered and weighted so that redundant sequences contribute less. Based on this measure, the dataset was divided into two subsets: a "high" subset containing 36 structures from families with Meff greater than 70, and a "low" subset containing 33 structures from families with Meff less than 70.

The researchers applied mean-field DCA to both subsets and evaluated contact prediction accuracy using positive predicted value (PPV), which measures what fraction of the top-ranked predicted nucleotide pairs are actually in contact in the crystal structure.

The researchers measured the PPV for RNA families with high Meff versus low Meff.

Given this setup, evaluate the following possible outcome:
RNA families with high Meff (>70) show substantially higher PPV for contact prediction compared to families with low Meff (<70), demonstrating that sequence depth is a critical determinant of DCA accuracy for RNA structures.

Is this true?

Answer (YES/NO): YES